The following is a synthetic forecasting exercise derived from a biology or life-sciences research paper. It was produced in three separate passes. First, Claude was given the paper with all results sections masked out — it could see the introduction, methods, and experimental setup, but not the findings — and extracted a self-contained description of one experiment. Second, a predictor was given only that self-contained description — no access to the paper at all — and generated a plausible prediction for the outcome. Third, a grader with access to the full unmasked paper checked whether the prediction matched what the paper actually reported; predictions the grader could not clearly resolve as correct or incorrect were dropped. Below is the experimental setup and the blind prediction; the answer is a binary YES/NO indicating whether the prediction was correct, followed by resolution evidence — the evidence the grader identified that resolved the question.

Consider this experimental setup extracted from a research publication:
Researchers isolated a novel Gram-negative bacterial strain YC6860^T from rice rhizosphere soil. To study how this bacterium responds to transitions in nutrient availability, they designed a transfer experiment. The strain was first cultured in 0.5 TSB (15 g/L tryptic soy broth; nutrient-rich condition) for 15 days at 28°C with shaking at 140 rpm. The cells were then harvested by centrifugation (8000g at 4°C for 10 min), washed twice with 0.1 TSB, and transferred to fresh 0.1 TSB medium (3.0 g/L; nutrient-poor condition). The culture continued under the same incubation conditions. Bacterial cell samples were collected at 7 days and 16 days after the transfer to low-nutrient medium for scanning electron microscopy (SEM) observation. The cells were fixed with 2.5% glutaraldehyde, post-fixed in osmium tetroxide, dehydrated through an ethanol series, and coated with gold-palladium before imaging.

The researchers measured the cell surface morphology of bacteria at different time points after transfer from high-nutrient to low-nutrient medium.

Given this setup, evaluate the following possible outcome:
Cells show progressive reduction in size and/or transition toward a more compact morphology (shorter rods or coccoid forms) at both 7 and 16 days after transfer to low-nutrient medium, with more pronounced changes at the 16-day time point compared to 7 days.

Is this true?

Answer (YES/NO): NO